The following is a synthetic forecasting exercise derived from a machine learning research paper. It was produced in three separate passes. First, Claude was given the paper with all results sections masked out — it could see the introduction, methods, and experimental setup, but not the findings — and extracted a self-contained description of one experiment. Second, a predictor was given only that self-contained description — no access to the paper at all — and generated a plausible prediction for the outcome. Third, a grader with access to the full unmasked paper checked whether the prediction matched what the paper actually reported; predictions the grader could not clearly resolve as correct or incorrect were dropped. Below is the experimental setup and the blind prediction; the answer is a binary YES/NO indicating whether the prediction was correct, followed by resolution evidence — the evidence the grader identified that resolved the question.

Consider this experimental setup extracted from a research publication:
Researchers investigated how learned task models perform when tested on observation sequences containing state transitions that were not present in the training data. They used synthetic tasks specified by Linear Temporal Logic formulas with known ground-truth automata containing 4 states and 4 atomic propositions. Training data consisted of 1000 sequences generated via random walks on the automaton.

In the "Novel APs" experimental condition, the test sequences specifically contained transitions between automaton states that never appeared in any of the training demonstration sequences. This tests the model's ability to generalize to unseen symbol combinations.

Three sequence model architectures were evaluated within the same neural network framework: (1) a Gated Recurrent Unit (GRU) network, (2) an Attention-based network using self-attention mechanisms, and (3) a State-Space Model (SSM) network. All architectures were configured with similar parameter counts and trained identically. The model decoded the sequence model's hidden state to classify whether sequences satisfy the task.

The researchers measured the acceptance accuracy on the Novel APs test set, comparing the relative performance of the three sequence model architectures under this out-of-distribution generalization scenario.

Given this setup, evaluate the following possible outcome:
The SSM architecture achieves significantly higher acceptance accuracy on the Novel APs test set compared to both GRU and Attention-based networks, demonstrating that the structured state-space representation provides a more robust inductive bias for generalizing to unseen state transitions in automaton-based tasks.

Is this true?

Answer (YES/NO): NO